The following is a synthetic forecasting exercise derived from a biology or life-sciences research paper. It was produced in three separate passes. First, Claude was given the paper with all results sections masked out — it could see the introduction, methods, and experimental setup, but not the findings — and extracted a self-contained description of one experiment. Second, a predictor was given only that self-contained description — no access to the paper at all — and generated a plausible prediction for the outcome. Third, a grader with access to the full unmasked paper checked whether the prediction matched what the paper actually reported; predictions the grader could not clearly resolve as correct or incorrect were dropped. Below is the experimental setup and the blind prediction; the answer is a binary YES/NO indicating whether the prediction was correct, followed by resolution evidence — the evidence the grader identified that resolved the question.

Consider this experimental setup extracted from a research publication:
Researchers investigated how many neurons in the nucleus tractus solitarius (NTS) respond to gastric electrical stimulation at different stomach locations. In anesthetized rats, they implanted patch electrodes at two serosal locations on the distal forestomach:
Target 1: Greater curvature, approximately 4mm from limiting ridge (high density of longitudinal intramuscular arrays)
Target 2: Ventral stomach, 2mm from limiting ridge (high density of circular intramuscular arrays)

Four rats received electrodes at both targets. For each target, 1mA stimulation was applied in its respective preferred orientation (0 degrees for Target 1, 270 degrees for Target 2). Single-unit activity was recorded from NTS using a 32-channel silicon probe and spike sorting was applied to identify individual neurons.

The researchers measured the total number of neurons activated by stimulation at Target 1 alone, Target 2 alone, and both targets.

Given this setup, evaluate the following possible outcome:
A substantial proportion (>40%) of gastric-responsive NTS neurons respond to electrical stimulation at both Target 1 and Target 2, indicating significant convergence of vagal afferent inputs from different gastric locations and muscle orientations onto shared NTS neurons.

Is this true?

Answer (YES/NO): YES